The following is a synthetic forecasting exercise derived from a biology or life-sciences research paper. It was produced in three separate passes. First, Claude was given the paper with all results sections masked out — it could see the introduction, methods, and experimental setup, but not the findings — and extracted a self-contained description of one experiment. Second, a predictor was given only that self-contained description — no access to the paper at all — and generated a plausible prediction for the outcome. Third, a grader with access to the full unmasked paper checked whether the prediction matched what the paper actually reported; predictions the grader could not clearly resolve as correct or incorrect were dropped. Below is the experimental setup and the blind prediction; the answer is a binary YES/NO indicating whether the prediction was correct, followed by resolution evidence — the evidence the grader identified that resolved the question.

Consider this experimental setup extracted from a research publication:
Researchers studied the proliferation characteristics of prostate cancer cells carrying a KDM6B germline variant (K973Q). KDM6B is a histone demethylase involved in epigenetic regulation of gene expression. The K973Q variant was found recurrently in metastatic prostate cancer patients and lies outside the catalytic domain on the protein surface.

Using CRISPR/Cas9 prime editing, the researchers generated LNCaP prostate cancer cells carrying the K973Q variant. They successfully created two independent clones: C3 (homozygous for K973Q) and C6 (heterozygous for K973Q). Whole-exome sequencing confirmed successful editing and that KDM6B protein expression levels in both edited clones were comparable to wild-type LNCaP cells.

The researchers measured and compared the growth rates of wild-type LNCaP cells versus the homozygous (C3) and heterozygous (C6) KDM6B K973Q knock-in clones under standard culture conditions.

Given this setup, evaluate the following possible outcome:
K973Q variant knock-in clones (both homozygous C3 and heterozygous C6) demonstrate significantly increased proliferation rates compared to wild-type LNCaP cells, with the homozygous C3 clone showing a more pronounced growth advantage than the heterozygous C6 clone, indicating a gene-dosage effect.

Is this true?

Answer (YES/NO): NO